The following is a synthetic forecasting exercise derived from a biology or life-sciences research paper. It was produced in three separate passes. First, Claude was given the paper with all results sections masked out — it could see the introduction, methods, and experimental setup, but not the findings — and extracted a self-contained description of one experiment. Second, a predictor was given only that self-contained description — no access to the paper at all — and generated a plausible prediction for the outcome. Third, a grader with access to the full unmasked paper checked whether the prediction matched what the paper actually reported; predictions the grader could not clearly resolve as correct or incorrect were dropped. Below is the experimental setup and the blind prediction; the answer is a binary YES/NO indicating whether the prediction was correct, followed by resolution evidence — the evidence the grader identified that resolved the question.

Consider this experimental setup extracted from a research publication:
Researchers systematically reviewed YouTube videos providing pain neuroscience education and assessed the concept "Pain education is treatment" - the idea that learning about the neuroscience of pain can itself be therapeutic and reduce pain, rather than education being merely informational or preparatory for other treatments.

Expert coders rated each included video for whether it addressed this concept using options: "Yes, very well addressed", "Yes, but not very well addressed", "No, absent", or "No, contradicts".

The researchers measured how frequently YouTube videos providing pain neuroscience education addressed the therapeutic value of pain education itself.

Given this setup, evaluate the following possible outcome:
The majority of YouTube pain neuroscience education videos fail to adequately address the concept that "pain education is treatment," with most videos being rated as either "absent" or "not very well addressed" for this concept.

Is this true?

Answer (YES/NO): YES